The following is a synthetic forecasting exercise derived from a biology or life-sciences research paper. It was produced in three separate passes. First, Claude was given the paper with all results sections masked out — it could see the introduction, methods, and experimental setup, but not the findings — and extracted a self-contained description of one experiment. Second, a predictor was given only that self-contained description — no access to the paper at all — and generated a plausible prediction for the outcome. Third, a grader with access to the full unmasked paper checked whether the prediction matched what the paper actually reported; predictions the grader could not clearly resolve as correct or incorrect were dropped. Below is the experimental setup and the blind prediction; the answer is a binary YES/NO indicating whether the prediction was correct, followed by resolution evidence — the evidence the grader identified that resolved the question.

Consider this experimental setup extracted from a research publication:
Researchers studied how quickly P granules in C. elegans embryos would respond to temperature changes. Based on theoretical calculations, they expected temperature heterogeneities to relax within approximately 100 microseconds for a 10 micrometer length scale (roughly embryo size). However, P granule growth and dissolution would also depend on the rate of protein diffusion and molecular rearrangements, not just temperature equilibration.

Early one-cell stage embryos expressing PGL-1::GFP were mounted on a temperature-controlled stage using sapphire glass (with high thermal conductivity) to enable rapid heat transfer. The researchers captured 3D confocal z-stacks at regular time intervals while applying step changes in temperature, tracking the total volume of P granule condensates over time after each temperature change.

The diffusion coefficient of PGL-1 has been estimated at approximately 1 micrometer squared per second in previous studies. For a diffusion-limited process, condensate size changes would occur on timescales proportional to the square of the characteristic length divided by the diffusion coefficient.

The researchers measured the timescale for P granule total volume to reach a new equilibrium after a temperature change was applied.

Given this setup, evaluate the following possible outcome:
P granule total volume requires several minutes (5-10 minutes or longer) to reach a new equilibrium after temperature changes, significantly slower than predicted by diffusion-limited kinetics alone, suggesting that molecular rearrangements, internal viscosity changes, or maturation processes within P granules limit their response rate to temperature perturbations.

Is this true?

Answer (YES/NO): NO